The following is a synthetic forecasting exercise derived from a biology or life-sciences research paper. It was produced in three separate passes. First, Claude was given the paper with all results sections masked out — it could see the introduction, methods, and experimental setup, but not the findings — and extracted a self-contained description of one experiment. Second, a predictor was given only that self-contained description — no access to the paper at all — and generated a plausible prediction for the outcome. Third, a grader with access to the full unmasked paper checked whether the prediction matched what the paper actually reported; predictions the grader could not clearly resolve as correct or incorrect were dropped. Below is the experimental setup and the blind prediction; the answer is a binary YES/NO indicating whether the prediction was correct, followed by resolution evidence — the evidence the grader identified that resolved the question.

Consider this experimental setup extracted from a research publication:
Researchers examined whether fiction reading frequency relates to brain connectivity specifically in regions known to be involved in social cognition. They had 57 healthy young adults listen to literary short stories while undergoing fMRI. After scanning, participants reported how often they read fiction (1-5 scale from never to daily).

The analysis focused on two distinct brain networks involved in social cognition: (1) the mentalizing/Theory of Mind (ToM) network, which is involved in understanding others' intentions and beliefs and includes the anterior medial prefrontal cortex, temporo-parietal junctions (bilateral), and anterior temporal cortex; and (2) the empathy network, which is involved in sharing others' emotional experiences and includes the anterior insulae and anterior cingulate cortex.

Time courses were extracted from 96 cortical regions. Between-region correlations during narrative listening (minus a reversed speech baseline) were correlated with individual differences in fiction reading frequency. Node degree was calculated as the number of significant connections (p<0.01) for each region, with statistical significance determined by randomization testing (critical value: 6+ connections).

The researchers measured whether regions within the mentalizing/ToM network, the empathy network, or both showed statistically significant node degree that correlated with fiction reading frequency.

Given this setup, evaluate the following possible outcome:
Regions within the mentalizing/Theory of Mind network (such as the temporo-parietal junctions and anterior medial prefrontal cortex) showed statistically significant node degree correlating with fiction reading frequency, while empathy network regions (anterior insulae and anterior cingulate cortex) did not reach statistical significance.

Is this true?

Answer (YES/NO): YES